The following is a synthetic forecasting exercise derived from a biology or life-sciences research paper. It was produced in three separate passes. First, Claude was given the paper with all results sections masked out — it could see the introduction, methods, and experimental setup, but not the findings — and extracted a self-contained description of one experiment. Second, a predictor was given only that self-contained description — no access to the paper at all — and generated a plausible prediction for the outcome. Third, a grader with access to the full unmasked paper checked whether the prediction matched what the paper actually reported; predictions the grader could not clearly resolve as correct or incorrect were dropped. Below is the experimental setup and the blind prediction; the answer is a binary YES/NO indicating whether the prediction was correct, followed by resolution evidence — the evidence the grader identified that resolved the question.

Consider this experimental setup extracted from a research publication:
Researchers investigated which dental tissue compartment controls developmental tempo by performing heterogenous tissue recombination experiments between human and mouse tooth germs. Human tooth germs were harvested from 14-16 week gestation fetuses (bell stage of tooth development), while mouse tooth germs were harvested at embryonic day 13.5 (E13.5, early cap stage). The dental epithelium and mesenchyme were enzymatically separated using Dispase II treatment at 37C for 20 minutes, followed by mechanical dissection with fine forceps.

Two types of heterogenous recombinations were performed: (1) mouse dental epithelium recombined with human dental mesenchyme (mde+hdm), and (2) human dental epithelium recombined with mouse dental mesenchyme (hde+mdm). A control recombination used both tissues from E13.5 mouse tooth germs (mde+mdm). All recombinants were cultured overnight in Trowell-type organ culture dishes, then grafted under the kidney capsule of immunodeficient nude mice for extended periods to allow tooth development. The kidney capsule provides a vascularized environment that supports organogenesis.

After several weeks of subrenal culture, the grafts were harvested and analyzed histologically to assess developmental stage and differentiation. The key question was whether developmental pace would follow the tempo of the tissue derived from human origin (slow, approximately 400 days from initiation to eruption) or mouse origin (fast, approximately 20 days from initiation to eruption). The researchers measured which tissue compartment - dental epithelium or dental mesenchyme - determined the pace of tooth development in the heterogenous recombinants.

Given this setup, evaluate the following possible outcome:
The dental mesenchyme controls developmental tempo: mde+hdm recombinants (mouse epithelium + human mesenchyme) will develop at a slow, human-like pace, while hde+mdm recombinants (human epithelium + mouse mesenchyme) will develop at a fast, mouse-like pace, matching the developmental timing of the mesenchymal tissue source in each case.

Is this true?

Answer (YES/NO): YES